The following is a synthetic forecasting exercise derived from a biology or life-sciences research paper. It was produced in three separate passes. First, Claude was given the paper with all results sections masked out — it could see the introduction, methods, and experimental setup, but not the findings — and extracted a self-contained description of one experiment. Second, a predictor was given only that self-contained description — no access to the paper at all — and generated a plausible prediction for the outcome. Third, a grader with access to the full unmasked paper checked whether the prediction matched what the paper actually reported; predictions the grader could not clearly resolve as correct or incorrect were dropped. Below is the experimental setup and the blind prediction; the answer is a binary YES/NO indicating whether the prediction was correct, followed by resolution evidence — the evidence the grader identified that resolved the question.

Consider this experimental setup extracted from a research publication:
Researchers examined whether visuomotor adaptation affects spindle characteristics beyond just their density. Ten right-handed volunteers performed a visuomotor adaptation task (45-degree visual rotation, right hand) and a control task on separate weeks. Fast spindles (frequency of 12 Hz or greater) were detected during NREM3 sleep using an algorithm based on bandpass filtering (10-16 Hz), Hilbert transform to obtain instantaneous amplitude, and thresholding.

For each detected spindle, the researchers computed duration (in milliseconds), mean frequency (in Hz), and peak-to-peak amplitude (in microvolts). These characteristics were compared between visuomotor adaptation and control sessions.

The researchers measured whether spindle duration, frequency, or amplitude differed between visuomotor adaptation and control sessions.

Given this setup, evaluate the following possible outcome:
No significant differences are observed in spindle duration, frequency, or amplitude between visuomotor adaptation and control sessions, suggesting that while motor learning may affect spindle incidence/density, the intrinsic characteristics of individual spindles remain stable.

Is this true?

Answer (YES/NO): YES